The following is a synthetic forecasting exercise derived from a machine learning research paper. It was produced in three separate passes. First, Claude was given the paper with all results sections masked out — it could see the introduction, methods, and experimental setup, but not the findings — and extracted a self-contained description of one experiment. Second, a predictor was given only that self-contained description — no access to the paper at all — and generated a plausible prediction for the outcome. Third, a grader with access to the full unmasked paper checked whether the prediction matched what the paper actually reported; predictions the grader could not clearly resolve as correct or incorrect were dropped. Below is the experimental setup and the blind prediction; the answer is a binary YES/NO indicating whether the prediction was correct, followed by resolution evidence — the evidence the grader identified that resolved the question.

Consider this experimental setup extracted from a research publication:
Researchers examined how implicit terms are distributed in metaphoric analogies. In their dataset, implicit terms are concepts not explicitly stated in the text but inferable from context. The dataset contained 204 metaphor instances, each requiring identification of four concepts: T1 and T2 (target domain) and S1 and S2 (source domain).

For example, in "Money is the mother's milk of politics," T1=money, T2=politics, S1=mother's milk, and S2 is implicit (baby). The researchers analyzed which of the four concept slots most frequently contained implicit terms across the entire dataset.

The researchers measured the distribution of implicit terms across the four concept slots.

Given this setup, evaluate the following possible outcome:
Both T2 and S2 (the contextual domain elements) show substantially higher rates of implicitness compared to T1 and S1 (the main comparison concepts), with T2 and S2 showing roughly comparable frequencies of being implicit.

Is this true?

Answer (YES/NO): NO